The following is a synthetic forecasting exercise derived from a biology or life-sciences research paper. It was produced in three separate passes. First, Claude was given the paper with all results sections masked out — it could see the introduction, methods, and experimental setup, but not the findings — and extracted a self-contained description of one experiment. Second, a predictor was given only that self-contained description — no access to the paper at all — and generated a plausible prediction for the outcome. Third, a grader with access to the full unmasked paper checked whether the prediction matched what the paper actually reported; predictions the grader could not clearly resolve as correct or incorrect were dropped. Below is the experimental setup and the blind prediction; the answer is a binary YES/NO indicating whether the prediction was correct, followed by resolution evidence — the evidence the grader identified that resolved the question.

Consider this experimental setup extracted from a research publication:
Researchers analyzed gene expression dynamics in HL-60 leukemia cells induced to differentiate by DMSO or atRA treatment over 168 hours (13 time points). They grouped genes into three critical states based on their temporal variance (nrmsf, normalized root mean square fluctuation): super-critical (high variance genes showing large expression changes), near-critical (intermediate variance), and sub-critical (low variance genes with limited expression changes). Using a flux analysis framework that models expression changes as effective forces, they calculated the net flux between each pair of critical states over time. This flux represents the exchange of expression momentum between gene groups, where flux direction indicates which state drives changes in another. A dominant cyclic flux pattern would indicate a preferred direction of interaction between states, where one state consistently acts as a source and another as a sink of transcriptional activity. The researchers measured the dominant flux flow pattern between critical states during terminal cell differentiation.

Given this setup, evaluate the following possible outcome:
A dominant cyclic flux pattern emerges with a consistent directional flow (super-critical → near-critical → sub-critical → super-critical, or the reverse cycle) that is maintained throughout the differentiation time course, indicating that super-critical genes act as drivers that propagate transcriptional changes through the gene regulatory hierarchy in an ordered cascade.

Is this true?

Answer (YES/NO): NO